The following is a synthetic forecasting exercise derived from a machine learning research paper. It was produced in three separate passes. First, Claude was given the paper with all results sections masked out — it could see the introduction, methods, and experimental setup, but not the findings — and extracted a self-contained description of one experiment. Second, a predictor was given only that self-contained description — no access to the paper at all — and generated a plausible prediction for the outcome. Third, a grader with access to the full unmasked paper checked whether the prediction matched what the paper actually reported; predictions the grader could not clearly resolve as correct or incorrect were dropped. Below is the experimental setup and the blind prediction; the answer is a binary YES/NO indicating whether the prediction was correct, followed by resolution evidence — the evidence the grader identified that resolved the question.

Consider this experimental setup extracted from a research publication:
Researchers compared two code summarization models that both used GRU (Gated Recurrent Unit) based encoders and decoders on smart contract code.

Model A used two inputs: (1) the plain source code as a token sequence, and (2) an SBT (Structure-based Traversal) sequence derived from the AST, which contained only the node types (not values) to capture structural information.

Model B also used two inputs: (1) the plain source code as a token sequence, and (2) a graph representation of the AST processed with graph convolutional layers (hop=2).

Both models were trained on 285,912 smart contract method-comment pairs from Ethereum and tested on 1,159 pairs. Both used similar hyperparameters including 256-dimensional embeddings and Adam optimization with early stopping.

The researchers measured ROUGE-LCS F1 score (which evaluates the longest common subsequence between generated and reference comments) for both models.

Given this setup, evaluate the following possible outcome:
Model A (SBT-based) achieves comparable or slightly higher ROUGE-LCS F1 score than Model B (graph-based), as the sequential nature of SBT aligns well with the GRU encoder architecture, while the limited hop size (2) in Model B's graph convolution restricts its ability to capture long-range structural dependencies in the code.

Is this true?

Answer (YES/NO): NO